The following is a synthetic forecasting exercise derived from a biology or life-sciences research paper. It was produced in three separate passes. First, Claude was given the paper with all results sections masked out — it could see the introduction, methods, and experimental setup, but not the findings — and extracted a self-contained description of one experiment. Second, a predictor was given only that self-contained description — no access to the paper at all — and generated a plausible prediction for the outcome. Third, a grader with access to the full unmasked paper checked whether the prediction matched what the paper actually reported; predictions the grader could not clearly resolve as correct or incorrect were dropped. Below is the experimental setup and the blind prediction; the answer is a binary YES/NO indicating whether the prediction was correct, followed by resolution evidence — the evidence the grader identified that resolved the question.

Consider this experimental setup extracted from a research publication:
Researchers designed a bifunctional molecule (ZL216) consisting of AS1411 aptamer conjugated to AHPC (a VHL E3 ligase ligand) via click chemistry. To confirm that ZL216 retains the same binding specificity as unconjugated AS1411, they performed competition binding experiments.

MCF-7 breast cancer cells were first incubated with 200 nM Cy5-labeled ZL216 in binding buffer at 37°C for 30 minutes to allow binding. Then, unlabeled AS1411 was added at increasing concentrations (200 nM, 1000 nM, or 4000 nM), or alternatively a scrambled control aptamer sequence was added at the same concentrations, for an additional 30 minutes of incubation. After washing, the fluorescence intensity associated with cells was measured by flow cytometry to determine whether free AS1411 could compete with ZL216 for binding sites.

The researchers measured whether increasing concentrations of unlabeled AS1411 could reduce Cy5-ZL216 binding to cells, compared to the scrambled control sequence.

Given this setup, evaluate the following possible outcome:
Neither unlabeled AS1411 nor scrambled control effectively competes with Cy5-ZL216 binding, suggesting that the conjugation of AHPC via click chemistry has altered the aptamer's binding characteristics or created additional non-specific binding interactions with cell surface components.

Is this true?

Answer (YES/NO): NO